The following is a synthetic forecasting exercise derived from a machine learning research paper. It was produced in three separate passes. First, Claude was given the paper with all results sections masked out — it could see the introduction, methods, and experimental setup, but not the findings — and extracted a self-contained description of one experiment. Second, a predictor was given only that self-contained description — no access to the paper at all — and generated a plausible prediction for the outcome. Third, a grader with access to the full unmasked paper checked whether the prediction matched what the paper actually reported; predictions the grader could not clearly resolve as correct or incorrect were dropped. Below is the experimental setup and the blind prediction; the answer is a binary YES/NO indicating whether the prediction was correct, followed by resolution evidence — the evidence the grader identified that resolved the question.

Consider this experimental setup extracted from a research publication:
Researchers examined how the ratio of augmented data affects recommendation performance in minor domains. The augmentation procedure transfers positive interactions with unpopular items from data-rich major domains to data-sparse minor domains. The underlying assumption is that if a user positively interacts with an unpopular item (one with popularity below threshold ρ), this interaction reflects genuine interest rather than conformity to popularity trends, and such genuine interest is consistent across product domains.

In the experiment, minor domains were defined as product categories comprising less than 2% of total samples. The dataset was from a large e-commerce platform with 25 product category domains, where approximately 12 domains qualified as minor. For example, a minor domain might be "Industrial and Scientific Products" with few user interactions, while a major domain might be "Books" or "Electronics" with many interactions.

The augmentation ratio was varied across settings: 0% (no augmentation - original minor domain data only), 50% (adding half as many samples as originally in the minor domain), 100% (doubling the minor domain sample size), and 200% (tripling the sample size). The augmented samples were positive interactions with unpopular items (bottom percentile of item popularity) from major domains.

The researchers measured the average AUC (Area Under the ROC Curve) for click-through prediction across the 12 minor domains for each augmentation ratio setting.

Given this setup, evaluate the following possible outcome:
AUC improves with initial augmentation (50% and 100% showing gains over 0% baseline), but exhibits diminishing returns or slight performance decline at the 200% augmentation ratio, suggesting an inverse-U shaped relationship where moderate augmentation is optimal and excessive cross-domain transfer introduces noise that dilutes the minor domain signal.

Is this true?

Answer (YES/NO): NO